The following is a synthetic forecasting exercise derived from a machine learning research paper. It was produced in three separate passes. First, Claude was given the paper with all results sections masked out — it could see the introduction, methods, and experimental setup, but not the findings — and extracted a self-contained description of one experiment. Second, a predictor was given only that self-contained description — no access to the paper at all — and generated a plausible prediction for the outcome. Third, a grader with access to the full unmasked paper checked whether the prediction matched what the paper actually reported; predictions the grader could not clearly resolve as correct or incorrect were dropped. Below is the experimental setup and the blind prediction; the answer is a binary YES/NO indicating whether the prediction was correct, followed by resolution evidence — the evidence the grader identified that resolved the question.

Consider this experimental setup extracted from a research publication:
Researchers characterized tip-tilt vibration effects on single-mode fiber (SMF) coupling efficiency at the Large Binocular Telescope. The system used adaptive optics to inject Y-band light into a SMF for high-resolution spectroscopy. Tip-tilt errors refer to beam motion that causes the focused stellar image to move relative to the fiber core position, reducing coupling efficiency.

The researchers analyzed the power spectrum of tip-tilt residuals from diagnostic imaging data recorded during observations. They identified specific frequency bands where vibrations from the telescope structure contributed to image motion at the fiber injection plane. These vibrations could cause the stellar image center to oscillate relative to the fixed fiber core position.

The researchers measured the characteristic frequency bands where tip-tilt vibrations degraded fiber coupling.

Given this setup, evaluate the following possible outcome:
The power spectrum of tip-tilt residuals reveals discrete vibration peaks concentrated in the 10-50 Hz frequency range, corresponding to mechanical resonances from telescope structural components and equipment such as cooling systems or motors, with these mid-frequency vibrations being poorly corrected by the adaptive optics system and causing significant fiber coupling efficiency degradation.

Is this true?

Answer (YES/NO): NO